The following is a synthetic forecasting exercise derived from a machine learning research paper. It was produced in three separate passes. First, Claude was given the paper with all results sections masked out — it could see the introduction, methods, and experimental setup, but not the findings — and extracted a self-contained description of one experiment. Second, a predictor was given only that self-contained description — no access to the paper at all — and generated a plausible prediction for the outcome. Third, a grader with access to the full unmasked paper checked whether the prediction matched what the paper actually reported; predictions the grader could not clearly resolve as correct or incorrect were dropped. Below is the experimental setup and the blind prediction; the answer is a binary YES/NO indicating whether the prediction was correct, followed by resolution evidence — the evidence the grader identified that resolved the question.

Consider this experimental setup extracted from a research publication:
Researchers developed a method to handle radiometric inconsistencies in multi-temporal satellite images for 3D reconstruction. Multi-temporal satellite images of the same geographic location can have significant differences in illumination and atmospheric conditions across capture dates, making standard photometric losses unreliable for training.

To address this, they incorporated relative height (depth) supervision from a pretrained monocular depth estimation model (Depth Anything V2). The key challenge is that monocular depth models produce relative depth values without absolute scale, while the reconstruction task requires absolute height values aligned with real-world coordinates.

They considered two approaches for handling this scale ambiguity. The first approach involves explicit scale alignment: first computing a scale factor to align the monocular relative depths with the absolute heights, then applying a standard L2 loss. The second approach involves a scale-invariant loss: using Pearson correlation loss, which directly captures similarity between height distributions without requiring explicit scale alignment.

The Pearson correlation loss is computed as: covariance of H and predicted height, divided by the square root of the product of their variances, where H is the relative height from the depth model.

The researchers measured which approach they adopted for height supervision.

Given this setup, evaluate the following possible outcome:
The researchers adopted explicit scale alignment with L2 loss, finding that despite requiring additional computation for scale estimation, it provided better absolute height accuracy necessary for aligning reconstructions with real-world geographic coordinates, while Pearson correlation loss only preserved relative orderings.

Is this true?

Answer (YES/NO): NO